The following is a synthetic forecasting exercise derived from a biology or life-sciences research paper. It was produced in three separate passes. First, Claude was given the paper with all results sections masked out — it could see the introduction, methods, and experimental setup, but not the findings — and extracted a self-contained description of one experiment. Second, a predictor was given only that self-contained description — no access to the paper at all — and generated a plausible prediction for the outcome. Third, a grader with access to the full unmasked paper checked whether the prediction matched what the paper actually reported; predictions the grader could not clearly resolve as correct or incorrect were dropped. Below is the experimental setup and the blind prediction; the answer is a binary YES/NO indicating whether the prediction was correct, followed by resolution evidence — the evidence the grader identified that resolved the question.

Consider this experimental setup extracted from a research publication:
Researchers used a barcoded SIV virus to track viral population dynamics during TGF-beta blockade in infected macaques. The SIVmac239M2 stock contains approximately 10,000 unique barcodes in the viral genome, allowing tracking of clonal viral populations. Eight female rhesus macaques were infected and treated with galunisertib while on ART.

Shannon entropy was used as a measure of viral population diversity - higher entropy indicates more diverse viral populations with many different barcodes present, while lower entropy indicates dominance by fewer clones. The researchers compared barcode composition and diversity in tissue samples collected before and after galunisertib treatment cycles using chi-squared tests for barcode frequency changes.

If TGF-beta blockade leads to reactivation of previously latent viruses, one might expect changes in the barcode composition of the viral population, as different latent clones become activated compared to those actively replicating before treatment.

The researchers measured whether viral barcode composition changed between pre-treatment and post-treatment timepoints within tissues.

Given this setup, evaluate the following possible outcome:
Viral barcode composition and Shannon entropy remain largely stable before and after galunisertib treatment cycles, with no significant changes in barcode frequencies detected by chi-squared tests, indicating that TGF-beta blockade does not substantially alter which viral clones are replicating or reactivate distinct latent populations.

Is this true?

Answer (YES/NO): NO